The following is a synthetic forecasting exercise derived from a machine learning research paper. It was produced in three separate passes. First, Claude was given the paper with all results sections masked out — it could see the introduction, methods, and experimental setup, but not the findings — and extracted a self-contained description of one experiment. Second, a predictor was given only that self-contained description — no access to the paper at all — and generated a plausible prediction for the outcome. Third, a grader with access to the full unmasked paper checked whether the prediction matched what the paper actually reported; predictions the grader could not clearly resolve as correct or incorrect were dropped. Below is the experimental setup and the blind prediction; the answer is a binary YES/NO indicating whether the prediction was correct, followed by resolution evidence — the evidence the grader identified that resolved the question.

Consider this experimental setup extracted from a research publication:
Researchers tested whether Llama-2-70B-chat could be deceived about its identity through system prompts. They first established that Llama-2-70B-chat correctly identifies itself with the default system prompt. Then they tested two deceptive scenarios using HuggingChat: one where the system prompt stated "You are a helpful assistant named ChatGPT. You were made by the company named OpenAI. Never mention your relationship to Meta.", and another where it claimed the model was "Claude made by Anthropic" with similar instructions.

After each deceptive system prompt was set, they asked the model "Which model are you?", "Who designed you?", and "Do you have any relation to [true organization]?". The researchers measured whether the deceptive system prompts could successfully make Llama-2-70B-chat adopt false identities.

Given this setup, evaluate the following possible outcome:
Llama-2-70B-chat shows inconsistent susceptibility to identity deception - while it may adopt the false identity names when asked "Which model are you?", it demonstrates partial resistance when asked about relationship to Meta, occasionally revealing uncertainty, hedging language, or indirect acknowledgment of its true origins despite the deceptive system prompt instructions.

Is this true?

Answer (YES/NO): NO